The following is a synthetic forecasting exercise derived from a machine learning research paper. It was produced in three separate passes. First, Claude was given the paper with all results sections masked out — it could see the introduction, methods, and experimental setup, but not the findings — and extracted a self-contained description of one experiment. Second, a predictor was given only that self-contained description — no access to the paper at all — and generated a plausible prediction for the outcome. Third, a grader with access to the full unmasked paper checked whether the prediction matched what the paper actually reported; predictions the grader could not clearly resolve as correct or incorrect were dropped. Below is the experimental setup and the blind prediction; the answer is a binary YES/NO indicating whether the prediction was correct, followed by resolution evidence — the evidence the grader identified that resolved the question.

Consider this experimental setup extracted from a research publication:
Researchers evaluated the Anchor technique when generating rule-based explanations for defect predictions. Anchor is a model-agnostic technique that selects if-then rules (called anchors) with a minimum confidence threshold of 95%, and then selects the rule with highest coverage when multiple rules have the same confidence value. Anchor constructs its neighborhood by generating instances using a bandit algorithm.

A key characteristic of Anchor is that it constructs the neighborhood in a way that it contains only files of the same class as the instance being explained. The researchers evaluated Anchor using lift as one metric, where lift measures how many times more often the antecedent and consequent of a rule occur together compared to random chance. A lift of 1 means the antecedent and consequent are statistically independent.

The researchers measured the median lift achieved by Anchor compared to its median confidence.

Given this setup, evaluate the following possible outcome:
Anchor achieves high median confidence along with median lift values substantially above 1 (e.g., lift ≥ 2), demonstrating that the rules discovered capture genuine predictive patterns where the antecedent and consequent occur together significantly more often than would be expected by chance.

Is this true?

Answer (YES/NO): NO